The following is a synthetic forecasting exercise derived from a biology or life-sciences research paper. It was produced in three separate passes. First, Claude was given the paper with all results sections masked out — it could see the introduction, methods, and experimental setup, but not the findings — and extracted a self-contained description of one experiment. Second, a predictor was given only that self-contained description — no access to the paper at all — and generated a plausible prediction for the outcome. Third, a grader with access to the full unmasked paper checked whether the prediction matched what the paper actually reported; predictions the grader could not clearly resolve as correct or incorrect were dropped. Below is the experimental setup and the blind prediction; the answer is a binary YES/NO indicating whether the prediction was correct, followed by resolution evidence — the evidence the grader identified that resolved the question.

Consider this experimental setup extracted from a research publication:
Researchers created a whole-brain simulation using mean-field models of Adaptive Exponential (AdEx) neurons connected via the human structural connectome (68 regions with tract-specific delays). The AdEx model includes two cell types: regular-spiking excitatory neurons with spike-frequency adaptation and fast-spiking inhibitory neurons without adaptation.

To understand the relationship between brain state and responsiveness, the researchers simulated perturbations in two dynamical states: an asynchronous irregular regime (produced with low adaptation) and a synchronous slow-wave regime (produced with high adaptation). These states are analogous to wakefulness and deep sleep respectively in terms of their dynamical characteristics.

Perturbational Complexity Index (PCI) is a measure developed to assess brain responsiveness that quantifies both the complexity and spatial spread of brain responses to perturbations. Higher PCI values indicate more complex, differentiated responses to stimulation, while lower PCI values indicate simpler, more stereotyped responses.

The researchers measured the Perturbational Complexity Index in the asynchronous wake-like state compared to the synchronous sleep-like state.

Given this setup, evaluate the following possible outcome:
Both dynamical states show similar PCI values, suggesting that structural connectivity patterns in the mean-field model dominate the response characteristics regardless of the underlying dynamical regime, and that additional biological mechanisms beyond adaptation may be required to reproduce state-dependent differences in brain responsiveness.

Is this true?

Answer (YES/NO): NO